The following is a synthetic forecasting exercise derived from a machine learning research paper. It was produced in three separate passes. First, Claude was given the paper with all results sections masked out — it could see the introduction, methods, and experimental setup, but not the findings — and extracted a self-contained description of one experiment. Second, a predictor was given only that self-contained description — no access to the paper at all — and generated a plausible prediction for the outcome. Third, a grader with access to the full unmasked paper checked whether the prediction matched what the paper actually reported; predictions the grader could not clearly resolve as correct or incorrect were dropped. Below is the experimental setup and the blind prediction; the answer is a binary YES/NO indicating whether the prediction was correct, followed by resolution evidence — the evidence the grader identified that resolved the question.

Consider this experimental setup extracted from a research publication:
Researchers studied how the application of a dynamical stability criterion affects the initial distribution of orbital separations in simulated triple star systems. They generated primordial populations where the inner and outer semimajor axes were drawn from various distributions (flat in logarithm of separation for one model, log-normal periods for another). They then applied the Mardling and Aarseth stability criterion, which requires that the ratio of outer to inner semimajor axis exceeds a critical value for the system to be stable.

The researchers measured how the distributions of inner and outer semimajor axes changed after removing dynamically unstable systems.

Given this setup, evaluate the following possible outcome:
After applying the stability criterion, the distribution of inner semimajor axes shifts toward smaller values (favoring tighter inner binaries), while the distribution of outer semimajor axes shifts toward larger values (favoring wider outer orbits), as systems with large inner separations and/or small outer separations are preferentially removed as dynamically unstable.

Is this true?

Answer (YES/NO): YES